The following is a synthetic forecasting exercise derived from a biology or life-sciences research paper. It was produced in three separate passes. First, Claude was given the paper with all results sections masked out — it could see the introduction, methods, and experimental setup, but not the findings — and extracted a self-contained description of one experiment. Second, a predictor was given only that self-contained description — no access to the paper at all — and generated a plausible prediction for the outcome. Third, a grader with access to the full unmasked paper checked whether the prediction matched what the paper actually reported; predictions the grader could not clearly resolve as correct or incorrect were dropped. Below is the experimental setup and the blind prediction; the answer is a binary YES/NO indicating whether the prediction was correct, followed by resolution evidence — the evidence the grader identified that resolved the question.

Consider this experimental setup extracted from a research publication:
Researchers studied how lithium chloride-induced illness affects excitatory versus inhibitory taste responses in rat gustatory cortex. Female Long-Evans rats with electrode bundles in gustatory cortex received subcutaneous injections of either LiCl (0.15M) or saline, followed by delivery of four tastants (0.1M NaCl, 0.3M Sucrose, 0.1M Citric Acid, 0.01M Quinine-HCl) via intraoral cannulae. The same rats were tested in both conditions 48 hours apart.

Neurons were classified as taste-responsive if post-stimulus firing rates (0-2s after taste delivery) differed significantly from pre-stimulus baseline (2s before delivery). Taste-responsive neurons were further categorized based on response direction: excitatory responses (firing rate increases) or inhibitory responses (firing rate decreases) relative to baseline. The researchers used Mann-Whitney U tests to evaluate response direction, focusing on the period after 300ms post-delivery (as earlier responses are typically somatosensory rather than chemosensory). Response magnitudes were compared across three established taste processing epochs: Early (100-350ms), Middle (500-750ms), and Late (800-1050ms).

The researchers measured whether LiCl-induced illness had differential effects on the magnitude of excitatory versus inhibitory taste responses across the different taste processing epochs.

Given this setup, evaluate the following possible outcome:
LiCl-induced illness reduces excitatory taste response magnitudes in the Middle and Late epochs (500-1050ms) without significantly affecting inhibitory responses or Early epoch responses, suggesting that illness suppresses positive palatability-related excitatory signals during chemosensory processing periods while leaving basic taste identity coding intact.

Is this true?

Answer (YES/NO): NO